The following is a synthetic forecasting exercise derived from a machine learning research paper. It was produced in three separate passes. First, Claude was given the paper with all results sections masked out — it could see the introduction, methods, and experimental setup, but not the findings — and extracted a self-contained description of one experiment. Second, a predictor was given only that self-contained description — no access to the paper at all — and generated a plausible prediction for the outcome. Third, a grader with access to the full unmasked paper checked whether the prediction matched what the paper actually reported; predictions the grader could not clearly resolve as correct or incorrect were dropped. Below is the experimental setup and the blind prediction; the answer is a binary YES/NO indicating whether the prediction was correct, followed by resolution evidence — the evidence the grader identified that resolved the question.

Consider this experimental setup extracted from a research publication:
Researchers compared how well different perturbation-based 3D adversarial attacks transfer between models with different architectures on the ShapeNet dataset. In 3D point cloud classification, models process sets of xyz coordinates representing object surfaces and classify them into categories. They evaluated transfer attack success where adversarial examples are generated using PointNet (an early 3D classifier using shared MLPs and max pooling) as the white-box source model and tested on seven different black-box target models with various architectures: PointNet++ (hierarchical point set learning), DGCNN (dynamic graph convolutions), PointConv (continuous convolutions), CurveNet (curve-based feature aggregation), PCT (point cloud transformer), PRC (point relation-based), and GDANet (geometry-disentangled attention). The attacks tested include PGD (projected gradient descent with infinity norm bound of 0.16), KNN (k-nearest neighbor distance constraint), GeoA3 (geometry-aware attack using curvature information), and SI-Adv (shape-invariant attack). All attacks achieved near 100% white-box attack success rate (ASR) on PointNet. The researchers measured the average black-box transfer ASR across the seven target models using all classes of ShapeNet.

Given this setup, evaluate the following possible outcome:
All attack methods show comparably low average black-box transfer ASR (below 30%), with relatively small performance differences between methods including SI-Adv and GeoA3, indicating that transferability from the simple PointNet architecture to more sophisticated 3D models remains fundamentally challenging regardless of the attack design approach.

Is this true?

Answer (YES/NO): YES